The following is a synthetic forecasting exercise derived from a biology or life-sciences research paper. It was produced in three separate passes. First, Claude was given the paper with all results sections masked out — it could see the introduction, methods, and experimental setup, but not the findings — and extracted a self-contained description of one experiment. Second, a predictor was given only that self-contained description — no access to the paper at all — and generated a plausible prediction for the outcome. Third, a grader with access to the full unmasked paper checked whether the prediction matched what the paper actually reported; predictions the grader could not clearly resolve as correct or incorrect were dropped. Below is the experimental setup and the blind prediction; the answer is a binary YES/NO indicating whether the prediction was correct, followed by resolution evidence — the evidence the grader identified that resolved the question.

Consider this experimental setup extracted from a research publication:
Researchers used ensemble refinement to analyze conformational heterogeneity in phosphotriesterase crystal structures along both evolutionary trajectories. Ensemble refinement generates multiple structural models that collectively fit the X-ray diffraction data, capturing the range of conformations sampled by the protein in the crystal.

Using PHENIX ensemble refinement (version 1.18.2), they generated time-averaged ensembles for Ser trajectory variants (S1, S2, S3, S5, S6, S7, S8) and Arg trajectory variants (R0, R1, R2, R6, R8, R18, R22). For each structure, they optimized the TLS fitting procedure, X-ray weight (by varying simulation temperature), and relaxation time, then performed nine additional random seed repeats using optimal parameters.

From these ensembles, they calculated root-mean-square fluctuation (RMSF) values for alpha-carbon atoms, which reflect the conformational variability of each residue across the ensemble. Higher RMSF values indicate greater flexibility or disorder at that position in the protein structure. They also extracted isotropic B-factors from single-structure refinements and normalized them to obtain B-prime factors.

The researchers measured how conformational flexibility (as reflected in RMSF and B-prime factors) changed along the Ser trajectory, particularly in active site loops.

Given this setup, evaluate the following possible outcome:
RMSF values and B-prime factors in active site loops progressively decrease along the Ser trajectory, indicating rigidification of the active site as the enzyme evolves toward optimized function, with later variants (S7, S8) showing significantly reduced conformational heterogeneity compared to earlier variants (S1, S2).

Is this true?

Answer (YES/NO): NO